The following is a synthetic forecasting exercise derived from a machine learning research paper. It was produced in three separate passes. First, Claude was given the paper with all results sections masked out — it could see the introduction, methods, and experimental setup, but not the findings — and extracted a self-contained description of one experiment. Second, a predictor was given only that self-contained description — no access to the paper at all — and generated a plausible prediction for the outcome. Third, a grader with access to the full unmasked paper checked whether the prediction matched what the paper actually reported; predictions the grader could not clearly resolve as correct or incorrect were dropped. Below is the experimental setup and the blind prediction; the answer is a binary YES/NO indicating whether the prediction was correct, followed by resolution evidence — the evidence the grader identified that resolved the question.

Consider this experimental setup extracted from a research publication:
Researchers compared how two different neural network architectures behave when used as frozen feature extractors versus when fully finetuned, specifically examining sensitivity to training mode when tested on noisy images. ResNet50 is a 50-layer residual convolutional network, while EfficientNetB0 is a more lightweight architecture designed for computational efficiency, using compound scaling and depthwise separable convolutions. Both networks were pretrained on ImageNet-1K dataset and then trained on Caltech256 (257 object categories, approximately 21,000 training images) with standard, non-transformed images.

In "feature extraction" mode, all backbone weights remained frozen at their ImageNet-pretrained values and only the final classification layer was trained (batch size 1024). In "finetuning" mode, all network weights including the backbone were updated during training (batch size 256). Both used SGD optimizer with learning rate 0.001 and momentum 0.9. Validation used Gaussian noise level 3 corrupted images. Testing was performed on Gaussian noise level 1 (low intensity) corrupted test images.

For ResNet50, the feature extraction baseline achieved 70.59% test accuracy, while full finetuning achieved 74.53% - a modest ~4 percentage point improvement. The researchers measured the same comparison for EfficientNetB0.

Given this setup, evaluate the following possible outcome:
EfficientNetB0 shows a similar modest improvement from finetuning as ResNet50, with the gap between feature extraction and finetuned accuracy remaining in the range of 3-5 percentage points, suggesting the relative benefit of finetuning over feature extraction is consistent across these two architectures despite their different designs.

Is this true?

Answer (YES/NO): NO